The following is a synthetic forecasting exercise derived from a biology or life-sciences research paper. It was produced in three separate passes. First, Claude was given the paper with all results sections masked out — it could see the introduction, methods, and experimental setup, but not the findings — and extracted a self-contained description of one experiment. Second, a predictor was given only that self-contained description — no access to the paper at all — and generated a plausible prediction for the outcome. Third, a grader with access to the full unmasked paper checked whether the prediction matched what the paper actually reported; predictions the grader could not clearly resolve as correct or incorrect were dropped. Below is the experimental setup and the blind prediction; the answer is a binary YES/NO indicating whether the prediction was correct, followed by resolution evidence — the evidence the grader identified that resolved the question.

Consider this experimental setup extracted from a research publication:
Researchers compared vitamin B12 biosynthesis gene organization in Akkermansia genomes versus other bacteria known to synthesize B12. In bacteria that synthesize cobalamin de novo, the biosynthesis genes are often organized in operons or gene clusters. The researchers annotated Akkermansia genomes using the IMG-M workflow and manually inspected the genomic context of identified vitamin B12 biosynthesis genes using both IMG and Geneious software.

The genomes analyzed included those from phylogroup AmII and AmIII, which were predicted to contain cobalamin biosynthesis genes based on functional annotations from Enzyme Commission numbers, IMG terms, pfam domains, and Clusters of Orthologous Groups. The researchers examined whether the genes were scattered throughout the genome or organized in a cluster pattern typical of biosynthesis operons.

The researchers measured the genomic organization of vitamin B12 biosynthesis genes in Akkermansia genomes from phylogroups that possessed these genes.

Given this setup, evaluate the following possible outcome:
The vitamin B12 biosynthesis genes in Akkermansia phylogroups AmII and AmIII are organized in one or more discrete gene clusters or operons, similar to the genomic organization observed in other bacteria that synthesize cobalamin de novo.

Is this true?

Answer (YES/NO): YES